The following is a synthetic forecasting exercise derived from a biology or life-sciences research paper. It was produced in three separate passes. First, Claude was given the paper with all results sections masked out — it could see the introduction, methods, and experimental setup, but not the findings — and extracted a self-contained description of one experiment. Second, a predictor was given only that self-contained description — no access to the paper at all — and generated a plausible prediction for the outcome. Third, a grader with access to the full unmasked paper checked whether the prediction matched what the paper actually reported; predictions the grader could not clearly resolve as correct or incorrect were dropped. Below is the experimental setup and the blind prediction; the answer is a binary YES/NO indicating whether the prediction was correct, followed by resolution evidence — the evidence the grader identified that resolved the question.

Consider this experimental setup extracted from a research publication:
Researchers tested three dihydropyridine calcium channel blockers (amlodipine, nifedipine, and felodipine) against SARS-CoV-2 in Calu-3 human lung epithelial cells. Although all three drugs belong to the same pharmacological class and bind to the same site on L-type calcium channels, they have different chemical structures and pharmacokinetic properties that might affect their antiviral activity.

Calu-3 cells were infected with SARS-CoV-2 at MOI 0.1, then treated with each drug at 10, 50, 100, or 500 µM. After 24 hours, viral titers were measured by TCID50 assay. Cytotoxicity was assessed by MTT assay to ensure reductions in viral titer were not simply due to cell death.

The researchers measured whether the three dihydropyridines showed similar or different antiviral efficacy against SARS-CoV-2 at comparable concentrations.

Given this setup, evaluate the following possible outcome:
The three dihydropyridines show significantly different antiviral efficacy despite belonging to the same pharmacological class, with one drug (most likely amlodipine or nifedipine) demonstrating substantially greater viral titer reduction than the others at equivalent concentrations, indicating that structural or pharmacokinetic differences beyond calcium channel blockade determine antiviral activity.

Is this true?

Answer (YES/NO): NO